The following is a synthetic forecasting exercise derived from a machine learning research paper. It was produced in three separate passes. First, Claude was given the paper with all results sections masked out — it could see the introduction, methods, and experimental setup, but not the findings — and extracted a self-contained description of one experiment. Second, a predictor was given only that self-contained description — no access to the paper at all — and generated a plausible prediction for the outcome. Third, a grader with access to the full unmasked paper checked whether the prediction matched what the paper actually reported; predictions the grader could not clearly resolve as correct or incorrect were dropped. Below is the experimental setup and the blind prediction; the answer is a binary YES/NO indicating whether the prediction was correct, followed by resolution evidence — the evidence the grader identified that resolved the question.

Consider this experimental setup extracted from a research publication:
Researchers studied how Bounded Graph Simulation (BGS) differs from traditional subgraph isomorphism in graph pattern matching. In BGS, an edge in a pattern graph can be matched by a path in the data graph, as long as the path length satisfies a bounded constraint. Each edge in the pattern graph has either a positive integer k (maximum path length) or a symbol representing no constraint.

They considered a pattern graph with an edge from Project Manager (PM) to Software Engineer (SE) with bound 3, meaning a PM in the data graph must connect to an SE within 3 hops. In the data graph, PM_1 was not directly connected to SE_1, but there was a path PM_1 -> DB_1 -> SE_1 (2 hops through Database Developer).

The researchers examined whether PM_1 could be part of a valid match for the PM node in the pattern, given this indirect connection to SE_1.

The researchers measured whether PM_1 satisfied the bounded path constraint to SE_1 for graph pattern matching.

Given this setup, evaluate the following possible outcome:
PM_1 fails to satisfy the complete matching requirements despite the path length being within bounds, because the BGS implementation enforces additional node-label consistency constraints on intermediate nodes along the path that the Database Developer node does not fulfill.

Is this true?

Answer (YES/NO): NO